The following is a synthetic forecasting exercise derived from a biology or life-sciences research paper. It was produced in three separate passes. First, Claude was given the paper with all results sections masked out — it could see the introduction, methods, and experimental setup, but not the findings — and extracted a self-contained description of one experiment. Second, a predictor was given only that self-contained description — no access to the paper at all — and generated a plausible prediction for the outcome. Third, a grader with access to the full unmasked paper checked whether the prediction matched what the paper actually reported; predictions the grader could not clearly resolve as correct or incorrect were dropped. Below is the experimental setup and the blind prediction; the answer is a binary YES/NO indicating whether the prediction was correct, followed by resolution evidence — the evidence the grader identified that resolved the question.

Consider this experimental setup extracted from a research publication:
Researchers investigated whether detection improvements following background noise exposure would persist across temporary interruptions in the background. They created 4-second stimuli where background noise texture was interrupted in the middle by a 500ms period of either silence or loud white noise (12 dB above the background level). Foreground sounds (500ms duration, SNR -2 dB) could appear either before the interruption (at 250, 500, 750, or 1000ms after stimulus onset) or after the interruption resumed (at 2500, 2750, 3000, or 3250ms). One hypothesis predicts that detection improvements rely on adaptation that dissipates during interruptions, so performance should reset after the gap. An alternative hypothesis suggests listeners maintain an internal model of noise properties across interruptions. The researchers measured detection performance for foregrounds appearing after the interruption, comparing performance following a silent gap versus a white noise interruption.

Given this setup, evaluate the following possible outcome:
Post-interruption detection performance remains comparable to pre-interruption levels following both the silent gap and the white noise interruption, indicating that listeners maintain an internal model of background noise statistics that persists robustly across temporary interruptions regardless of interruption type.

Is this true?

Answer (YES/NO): NO